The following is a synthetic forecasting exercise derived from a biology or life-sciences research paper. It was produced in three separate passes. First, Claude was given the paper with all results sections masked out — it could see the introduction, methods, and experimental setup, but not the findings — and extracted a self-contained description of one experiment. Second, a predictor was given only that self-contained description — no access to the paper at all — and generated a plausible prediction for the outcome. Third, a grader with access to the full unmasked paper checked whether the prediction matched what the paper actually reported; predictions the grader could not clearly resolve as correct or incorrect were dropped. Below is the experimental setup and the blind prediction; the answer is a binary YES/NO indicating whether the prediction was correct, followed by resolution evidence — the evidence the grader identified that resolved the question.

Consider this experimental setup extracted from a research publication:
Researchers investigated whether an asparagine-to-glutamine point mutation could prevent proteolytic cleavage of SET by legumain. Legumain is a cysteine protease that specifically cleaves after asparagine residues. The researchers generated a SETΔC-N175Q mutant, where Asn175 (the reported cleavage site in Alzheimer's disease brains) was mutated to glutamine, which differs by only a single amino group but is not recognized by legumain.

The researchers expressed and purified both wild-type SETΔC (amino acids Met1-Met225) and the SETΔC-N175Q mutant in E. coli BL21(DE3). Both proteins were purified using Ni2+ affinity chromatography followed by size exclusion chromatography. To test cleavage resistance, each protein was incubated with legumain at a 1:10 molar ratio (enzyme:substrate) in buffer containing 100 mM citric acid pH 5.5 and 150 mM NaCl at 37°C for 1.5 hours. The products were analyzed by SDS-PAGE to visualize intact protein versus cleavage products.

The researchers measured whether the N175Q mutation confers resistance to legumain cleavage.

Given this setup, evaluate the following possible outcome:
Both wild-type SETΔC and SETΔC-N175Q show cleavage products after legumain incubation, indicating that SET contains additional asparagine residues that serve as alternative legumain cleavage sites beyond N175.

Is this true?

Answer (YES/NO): YES